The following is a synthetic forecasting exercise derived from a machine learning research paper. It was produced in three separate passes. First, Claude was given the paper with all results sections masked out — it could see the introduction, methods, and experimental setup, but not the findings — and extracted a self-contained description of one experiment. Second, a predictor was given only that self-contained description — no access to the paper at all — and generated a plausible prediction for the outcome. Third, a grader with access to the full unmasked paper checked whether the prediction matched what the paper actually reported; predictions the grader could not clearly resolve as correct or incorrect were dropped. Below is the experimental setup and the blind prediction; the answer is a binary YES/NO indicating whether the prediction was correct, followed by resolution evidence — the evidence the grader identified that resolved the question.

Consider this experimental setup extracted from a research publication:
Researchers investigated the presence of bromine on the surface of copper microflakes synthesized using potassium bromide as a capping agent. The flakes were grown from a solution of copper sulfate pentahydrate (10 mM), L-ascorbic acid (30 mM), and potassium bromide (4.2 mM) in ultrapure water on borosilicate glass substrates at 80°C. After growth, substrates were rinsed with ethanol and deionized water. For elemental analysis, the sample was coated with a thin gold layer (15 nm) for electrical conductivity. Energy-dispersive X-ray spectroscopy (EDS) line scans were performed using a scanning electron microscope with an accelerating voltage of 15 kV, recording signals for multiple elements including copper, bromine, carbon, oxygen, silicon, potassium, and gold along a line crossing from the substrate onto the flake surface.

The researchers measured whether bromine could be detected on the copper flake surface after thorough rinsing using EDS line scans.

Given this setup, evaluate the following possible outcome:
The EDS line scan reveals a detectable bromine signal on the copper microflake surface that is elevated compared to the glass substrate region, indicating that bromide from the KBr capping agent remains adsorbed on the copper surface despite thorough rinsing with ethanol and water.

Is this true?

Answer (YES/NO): NO